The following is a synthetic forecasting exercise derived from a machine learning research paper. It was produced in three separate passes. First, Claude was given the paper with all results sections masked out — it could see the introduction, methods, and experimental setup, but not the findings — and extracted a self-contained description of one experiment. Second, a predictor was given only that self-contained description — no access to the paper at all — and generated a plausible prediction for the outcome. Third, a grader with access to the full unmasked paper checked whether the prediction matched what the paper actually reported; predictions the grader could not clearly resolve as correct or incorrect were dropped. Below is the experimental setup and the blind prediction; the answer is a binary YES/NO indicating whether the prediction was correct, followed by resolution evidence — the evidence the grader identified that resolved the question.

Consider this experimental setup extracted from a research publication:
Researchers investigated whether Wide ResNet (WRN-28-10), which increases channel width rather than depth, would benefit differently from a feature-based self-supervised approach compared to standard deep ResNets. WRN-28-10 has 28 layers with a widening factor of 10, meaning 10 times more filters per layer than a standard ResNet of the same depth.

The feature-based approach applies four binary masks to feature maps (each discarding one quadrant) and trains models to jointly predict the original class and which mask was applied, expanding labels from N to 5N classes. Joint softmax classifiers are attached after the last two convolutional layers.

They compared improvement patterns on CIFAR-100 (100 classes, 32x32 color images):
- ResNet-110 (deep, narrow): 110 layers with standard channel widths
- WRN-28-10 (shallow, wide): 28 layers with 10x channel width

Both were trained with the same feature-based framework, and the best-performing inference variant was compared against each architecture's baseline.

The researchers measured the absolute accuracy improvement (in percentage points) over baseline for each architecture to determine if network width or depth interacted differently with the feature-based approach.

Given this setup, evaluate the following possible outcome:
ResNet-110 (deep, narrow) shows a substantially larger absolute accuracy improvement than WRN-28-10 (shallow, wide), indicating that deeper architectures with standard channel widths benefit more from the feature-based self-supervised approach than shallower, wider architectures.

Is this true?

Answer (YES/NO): NO